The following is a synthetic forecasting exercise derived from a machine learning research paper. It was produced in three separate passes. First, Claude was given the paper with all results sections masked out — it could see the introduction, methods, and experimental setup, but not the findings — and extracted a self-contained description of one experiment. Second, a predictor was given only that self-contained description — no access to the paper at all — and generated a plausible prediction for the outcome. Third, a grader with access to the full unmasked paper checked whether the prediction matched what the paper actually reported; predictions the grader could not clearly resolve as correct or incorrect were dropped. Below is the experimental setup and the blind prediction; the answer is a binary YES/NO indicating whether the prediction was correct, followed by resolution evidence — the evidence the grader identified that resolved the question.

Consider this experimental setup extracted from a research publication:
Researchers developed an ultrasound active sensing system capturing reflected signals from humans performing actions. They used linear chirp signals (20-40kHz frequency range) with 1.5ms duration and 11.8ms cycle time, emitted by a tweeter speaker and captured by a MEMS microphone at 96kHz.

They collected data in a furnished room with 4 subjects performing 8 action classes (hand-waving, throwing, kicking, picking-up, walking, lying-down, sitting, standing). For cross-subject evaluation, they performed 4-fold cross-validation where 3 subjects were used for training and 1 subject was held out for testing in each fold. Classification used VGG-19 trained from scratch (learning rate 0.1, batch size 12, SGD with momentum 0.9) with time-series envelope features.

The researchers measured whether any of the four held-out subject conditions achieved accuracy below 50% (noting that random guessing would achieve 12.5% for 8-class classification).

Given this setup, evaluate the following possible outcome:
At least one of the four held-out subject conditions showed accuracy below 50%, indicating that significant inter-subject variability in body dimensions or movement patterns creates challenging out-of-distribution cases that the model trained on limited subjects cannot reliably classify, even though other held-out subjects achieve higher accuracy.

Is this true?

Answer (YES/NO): YES